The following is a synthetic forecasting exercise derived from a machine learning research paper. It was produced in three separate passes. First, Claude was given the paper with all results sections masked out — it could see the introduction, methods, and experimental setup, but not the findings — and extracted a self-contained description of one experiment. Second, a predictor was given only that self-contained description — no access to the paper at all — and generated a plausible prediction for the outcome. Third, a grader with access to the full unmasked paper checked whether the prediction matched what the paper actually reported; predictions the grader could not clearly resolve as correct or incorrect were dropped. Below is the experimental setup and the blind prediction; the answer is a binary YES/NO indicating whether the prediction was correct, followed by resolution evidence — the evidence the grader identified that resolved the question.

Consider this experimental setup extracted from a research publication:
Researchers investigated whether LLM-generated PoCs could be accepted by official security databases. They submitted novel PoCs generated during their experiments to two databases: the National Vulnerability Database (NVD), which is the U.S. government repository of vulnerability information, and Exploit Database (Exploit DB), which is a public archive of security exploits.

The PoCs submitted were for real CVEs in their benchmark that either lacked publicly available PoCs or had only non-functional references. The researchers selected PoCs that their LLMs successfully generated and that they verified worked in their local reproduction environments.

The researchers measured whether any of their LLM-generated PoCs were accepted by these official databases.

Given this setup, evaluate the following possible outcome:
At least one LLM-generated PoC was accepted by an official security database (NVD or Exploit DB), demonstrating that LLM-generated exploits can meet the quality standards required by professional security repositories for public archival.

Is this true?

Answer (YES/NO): YES